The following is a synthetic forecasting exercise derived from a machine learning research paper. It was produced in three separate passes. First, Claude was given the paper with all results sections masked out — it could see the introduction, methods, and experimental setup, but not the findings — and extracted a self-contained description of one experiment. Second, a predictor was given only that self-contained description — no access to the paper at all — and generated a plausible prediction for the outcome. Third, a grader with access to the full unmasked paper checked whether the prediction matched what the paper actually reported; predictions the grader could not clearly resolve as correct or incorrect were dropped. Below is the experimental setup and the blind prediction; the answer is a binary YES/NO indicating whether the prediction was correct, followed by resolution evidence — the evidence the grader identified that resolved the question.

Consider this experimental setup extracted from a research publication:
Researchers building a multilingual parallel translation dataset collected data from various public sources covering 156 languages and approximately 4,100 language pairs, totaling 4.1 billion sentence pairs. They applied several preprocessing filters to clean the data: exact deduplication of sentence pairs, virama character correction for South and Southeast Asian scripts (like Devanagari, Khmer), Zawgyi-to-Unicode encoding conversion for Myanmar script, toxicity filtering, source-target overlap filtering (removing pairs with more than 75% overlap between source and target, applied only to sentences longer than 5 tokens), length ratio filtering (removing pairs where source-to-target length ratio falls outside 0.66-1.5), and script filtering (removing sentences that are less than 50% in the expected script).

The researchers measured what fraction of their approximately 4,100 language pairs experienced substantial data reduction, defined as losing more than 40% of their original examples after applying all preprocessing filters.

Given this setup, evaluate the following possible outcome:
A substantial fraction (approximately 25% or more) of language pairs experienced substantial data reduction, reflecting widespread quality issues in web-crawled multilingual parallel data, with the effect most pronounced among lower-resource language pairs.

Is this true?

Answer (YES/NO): NO